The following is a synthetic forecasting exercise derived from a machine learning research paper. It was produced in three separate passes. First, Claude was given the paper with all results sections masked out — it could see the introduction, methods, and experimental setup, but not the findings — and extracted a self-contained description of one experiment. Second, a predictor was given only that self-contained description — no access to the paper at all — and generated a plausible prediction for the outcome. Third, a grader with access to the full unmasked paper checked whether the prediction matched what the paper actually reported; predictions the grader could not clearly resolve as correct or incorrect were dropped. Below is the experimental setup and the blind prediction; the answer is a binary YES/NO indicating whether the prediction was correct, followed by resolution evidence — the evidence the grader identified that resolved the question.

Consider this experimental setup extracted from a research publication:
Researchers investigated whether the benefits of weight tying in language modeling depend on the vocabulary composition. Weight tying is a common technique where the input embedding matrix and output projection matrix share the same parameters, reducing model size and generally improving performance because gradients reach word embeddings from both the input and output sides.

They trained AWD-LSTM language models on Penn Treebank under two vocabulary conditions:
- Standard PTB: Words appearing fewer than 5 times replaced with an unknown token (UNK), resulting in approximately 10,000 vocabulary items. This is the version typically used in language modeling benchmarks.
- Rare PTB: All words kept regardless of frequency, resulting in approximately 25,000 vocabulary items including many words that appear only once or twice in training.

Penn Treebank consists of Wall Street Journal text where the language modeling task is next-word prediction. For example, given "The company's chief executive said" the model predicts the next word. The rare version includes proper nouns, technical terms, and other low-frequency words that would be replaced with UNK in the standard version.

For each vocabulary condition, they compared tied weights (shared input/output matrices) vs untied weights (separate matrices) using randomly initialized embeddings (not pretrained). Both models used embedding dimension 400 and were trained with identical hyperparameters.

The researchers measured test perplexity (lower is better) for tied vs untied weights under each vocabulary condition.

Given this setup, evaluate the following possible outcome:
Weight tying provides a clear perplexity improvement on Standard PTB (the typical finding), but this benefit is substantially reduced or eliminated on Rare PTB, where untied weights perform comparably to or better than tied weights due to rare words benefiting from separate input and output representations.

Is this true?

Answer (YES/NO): NO